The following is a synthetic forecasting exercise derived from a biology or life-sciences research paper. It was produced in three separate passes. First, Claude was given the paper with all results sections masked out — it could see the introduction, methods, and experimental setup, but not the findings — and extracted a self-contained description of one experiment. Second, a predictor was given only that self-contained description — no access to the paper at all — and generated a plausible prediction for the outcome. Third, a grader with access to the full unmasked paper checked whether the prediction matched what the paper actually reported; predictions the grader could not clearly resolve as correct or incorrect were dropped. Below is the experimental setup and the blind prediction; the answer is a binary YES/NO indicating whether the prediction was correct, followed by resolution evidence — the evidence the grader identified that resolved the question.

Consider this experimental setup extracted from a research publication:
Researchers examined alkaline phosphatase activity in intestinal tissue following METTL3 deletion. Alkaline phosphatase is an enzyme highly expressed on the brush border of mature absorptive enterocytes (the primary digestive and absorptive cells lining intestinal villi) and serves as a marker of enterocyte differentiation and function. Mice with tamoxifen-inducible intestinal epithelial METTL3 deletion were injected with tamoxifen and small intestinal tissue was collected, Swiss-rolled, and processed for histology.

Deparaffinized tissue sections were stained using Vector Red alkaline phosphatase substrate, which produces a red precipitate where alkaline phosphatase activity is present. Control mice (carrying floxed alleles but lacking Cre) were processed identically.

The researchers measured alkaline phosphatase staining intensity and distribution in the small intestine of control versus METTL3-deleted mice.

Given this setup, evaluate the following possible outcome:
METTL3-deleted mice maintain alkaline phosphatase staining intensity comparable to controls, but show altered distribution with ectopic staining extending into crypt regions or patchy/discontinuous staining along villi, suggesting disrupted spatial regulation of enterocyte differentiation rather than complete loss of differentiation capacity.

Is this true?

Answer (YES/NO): NO